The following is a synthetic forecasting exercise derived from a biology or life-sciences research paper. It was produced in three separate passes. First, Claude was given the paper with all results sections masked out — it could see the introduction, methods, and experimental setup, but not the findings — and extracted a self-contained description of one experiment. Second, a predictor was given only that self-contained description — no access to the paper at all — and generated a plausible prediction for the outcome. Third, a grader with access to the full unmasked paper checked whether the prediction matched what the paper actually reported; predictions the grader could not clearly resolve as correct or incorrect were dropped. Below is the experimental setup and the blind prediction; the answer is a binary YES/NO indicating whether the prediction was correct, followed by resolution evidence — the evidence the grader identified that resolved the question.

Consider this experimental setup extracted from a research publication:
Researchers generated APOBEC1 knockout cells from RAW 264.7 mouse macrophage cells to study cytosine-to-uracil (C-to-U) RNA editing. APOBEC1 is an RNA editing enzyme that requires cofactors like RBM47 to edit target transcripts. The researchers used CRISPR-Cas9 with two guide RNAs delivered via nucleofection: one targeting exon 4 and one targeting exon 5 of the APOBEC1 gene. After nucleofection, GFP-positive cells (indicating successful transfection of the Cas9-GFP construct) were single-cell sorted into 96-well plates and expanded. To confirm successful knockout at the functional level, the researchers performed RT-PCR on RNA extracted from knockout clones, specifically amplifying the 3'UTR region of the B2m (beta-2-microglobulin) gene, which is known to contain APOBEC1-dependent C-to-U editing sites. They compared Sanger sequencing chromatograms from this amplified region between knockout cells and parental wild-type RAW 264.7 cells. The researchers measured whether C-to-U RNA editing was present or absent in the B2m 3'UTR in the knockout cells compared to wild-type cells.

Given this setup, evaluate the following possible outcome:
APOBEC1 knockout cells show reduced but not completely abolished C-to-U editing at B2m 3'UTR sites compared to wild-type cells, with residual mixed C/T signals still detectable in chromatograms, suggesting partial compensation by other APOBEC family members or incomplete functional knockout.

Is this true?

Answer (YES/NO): NO